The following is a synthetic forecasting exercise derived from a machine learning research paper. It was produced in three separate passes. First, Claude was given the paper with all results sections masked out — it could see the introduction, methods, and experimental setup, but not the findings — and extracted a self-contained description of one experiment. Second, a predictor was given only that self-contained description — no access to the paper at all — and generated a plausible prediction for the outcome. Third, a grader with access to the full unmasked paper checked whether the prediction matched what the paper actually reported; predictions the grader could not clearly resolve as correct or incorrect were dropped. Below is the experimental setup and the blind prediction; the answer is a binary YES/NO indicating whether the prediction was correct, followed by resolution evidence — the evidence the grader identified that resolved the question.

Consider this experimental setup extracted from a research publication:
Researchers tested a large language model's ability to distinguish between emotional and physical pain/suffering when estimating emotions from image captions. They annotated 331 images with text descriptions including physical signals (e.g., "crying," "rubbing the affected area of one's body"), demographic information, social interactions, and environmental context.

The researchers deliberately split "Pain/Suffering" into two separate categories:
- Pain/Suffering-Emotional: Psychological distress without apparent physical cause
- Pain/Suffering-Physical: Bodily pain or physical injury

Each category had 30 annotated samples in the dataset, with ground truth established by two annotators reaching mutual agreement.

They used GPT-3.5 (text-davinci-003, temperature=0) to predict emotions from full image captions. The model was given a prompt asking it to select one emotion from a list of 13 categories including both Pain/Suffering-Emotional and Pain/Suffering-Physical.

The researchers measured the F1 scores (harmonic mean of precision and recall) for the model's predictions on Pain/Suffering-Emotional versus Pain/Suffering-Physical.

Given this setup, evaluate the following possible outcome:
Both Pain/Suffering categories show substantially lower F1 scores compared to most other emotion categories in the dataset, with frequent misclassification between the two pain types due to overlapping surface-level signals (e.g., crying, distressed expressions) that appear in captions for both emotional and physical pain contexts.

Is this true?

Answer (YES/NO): NO